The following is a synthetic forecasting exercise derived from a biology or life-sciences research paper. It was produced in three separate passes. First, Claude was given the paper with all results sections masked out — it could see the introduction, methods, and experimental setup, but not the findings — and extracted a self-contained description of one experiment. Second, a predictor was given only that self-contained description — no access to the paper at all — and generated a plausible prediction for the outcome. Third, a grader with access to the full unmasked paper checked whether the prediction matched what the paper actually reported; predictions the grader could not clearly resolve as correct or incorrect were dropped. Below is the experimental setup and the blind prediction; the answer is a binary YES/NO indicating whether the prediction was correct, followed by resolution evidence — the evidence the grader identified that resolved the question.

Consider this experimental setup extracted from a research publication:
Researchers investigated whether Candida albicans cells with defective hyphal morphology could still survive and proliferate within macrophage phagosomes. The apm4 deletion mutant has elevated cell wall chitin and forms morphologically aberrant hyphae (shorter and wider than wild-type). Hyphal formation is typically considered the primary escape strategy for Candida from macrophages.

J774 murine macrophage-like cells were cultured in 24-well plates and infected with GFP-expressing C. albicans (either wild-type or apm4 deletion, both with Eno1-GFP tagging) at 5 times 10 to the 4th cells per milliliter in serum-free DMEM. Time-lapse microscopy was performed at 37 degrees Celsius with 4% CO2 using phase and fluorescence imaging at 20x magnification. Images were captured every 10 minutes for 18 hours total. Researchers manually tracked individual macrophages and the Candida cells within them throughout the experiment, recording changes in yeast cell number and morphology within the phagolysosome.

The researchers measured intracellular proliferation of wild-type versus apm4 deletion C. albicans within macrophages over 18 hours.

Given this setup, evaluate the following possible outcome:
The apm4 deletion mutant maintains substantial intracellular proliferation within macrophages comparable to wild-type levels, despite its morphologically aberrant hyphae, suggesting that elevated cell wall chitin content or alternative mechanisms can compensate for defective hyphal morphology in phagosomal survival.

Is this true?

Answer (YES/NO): NO